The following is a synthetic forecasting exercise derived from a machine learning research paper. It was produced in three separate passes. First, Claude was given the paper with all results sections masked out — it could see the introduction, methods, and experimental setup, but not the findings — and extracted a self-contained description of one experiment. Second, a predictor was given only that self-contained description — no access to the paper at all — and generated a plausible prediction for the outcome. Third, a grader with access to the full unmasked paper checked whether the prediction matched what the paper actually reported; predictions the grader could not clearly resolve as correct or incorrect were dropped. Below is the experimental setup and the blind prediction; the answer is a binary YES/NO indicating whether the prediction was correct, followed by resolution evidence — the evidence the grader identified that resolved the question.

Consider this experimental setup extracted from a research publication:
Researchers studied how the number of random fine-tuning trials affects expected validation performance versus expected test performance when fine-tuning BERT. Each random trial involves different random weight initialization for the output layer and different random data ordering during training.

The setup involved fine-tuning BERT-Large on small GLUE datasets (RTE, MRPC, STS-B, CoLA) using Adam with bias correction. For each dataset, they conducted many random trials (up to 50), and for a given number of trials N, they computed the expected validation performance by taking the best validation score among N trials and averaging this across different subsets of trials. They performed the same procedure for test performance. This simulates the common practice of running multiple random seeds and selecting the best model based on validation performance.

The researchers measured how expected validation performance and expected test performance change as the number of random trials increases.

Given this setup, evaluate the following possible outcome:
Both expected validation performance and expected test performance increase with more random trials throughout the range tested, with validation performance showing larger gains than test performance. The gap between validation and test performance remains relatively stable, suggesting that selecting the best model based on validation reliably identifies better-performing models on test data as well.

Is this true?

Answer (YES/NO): NO